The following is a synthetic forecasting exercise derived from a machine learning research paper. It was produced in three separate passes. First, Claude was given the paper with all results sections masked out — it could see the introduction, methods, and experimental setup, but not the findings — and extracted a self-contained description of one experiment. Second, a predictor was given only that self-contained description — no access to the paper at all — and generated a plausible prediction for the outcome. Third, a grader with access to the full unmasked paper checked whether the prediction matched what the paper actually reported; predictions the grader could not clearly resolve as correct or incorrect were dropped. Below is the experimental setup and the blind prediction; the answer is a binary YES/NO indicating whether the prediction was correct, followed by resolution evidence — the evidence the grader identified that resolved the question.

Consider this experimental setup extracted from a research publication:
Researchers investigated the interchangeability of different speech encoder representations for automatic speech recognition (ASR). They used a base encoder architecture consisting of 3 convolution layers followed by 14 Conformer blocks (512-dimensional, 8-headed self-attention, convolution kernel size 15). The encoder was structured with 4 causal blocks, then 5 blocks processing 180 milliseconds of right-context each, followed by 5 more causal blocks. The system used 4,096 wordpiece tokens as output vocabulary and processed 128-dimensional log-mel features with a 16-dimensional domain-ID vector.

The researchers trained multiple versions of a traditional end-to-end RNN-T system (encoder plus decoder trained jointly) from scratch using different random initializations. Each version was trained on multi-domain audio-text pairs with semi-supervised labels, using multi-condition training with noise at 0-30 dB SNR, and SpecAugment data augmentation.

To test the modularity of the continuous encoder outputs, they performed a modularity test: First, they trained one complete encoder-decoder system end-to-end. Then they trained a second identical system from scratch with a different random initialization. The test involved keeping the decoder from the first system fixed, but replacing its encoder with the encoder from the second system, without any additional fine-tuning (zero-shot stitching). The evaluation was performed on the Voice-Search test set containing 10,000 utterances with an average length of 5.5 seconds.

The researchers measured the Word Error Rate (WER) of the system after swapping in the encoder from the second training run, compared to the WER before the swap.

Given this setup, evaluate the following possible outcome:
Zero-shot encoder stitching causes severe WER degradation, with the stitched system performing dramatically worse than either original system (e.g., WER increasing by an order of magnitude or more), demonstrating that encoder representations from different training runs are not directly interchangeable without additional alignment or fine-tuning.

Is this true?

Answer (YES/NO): YES